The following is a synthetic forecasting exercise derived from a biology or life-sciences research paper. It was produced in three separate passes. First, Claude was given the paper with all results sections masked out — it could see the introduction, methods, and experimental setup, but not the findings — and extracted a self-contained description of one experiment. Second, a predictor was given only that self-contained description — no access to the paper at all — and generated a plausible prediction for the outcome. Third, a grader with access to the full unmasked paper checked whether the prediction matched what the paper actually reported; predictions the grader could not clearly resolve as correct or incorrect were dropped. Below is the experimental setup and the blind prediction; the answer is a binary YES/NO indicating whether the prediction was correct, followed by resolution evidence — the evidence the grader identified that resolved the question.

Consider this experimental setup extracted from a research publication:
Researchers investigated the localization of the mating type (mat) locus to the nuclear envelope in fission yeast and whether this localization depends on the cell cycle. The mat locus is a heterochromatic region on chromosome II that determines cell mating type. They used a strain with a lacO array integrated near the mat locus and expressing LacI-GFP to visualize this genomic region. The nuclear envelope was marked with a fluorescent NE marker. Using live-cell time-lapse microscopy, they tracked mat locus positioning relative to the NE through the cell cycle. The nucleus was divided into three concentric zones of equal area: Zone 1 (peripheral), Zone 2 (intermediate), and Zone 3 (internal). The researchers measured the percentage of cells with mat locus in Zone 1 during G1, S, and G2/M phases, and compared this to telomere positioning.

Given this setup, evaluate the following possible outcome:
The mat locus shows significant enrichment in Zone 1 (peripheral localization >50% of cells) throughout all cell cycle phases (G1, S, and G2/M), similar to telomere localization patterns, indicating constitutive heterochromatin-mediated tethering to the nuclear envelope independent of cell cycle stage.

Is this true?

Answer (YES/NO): NO